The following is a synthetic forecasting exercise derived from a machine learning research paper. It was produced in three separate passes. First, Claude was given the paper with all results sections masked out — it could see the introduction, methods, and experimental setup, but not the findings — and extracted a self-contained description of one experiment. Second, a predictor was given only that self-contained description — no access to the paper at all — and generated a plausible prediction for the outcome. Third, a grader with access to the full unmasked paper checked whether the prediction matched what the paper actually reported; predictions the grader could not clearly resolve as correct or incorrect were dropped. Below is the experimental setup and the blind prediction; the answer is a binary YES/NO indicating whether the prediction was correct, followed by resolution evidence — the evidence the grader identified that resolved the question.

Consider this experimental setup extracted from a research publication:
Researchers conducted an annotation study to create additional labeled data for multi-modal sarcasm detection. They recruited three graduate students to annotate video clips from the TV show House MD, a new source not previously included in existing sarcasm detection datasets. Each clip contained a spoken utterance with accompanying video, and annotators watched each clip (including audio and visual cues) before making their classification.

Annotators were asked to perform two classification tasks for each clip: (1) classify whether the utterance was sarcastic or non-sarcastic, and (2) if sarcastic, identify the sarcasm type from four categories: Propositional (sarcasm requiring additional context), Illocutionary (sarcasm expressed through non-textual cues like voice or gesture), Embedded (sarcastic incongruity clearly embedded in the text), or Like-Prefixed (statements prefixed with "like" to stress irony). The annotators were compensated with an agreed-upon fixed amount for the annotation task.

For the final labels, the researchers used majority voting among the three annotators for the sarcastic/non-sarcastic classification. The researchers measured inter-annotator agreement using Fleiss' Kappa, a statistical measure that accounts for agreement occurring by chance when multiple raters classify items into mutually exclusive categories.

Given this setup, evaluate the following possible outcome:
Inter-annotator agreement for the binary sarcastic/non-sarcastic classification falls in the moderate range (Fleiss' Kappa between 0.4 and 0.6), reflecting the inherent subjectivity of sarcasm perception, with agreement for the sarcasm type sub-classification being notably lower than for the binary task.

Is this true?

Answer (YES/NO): NO